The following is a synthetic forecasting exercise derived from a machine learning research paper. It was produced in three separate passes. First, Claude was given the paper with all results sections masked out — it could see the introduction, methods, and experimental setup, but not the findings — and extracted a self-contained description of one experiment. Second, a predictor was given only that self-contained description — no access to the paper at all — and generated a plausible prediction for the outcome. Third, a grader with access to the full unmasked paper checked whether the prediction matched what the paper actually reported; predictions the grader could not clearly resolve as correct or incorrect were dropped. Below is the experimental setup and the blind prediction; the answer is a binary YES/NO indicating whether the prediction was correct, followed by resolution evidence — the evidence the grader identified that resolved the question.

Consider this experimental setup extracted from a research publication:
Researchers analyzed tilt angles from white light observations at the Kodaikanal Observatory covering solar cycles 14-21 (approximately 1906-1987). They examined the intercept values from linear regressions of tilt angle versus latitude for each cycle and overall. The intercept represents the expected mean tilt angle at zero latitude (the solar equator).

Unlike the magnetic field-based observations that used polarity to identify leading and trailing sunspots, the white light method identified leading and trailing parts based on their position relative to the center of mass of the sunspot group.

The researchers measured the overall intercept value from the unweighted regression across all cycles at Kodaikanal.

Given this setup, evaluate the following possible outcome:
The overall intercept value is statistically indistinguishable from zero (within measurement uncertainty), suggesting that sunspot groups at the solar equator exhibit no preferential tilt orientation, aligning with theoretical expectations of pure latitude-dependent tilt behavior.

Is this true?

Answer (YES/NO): NO